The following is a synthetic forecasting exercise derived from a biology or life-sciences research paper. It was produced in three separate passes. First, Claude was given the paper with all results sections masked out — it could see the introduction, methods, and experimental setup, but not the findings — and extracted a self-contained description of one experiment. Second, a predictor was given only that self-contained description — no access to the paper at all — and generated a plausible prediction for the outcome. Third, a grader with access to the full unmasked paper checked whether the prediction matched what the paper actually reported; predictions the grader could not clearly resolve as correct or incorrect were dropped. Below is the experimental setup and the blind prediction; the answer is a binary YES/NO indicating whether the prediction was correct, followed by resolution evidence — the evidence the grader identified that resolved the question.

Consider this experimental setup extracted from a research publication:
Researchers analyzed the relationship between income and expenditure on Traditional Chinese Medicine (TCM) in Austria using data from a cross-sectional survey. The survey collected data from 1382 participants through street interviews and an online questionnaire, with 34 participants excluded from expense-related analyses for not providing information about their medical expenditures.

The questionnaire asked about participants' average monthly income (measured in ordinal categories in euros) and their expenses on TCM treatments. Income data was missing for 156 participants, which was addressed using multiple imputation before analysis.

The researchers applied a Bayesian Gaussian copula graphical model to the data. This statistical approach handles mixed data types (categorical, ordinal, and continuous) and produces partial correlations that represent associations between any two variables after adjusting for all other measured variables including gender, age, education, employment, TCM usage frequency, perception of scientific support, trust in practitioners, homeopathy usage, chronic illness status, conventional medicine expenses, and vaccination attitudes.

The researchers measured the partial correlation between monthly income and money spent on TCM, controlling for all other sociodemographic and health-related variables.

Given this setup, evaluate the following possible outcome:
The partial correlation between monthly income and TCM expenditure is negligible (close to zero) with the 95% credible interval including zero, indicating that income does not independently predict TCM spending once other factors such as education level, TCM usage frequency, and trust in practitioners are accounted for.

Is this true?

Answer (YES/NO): NO